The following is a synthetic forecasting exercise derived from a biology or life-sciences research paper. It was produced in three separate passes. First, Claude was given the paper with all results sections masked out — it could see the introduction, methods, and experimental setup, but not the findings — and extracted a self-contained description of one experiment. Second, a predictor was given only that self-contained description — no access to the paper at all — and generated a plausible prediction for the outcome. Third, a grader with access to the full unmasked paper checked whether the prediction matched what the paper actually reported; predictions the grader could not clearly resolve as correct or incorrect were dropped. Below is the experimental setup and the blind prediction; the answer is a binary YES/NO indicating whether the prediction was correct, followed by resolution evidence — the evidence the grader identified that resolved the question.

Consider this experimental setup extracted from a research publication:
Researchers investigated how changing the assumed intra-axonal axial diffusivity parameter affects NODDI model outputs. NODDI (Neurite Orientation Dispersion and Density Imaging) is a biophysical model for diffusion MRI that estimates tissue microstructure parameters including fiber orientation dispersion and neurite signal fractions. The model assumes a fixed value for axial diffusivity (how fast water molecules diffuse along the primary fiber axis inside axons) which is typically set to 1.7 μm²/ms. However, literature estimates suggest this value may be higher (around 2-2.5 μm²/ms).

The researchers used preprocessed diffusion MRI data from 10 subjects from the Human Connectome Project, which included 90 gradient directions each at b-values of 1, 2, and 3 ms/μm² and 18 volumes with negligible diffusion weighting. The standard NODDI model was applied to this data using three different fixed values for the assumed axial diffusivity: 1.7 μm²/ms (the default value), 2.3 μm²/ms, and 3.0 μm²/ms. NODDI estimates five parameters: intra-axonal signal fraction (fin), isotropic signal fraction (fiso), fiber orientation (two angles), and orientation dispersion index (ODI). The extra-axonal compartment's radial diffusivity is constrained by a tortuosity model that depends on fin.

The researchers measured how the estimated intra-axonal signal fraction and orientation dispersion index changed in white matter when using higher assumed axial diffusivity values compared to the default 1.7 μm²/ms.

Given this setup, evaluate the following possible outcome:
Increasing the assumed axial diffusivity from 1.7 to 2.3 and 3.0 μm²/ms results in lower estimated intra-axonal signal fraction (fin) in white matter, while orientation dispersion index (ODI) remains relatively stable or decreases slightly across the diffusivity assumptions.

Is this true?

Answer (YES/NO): NO